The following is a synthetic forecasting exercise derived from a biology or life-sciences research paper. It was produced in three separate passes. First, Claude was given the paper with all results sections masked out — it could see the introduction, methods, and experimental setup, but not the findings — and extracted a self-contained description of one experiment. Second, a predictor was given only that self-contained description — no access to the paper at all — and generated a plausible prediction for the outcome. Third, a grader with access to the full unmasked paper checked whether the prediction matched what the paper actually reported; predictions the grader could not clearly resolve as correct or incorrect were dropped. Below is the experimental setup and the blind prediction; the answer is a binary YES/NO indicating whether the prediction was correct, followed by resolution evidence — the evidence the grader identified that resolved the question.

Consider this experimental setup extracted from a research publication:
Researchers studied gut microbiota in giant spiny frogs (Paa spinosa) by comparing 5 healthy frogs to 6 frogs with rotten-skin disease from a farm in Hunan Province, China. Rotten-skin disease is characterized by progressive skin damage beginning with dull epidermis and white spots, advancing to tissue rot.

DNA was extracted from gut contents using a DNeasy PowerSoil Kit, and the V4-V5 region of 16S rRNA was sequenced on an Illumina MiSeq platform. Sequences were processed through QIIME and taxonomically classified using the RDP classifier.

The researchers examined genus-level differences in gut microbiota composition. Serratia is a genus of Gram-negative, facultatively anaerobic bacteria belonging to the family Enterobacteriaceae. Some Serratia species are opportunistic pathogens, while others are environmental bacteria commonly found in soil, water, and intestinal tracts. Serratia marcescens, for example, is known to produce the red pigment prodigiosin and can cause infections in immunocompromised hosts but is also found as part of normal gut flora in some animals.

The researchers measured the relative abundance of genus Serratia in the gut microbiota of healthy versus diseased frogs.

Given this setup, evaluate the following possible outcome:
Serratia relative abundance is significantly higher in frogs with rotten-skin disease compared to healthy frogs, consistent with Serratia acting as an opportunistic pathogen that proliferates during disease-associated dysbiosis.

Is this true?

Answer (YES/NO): NO